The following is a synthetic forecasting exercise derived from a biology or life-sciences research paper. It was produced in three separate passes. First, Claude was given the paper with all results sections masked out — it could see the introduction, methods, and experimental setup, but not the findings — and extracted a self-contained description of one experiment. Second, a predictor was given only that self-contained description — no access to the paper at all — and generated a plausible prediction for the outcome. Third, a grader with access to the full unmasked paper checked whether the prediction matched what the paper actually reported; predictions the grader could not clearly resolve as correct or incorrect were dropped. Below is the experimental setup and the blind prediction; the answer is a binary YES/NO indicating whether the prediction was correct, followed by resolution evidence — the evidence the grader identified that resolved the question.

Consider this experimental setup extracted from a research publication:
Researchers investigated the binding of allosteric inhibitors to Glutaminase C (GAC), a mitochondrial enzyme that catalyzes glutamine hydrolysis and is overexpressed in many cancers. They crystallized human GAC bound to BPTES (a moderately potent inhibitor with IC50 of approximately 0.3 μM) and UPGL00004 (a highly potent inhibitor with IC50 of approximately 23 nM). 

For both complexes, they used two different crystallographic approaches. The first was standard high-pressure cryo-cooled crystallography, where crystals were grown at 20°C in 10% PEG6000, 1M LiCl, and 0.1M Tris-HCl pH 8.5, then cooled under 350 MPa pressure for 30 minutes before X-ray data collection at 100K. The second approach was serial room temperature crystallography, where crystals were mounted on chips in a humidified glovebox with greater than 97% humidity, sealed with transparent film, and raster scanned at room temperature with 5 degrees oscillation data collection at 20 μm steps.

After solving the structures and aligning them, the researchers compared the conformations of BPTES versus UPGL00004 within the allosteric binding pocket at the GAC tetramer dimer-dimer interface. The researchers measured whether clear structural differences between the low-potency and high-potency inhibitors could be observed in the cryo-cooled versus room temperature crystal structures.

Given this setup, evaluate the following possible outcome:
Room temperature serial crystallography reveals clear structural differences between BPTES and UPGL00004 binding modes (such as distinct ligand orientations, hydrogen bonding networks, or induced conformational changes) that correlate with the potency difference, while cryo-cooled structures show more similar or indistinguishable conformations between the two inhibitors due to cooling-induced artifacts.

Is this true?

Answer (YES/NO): YES